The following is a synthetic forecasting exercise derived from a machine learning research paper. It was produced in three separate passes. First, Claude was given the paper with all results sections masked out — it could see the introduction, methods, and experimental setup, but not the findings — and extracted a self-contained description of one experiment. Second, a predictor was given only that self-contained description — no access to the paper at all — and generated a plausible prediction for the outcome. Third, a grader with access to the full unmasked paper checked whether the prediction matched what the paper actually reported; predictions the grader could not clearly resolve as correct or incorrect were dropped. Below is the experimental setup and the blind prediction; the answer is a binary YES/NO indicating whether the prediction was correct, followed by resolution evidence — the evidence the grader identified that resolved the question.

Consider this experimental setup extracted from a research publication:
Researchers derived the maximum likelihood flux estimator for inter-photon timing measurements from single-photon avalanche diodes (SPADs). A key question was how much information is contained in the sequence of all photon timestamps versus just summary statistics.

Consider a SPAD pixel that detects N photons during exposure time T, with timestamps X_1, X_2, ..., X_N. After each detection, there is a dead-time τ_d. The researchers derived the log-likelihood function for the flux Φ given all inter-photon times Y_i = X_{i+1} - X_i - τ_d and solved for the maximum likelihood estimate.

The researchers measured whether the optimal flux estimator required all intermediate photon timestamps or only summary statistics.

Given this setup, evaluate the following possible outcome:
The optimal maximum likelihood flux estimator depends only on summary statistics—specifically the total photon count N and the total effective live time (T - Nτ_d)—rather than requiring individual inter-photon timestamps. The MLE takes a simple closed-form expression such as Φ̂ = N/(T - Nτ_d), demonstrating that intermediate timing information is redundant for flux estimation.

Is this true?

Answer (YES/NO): NO